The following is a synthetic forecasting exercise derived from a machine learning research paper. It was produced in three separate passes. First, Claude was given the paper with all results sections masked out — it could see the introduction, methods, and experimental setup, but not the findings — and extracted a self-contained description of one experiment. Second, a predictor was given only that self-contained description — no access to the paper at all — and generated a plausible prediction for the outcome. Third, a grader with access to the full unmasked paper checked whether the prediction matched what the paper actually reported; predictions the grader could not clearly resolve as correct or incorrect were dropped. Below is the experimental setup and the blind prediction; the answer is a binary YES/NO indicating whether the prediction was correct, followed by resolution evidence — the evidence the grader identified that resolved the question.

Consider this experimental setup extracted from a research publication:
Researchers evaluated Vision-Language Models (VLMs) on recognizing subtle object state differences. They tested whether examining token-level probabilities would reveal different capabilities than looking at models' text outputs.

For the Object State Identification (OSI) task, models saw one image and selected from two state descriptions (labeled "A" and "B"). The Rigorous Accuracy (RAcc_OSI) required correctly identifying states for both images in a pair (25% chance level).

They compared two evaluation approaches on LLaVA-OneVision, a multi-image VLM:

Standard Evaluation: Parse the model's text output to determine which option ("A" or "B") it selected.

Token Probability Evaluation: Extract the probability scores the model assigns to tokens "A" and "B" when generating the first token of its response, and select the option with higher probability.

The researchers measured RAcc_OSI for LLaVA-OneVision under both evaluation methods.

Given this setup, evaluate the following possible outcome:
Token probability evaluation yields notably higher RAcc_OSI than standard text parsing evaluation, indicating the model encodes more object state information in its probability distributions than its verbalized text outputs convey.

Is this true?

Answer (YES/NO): YES